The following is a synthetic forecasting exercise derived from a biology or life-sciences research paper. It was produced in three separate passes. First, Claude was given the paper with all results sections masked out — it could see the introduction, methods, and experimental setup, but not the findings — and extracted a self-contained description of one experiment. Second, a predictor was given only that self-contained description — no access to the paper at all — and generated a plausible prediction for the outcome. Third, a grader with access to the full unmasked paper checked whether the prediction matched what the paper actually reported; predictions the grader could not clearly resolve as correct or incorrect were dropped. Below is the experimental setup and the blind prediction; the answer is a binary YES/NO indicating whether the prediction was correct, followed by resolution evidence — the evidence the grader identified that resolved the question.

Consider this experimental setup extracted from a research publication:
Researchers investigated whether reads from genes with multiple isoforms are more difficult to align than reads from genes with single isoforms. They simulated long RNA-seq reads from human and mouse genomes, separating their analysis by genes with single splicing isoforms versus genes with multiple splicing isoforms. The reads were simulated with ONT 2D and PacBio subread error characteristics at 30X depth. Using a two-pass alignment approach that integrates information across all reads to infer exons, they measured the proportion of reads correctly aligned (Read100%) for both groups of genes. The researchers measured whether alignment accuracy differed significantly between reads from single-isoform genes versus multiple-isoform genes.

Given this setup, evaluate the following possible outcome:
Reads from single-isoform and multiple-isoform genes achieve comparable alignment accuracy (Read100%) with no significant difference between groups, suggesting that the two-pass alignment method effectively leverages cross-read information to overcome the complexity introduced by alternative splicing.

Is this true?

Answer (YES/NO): YES